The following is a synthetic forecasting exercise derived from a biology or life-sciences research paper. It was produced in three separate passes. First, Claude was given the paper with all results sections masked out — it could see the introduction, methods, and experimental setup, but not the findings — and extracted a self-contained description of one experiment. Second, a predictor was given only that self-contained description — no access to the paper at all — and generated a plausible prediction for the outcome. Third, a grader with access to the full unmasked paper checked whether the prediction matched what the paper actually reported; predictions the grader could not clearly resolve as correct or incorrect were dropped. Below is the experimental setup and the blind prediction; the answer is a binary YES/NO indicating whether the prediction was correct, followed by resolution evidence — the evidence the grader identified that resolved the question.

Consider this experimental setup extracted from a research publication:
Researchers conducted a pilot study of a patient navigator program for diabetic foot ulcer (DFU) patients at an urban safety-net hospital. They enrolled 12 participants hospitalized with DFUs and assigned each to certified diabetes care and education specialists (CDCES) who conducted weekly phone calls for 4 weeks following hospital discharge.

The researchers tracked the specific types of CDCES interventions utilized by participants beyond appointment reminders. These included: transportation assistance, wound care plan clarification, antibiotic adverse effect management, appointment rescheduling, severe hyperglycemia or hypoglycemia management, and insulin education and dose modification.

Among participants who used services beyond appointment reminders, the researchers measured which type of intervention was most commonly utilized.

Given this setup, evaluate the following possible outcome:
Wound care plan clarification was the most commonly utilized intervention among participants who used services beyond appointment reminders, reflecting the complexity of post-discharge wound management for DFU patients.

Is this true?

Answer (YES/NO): NO